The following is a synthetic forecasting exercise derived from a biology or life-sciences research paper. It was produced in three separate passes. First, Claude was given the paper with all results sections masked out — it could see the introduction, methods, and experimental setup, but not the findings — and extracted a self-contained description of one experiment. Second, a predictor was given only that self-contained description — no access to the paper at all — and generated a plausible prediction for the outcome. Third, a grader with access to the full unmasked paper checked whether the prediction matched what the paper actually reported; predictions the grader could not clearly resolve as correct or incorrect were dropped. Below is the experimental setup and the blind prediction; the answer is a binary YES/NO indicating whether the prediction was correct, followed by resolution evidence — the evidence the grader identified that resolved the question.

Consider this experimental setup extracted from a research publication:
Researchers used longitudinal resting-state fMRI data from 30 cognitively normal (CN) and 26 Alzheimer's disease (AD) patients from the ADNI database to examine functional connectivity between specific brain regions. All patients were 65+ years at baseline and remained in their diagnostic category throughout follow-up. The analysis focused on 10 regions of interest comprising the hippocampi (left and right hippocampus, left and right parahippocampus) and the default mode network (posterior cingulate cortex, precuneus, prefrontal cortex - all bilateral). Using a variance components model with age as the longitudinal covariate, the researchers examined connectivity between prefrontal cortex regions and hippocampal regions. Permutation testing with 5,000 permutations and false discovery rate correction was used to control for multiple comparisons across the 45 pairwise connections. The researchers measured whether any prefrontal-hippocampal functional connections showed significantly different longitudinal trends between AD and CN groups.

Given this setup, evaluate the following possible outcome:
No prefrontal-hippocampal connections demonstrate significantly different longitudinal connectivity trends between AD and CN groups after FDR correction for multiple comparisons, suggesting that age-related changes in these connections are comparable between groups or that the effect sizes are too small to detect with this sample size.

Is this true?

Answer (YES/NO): YES